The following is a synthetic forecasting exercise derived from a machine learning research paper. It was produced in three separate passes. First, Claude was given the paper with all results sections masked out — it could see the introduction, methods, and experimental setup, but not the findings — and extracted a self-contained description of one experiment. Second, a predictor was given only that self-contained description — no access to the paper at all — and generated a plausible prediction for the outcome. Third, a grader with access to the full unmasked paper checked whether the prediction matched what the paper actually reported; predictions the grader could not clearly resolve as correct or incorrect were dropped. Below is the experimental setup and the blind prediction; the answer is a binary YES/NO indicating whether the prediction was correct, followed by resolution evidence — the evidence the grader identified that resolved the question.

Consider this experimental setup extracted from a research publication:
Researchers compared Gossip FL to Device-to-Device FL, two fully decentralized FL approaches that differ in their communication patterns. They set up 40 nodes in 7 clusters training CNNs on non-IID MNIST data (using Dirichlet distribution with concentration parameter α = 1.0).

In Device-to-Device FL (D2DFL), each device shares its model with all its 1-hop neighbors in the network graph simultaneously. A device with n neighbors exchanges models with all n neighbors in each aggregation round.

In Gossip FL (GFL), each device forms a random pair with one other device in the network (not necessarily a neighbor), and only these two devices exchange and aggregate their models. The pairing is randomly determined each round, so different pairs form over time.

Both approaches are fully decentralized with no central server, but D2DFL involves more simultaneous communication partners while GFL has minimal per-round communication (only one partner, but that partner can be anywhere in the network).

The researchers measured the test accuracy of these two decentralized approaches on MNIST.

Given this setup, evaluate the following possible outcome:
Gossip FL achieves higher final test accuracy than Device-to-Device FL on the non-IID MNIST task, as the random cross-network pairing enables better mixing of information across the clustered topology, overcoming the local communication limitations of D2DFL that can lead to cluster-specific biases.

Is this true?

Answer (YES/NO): NO